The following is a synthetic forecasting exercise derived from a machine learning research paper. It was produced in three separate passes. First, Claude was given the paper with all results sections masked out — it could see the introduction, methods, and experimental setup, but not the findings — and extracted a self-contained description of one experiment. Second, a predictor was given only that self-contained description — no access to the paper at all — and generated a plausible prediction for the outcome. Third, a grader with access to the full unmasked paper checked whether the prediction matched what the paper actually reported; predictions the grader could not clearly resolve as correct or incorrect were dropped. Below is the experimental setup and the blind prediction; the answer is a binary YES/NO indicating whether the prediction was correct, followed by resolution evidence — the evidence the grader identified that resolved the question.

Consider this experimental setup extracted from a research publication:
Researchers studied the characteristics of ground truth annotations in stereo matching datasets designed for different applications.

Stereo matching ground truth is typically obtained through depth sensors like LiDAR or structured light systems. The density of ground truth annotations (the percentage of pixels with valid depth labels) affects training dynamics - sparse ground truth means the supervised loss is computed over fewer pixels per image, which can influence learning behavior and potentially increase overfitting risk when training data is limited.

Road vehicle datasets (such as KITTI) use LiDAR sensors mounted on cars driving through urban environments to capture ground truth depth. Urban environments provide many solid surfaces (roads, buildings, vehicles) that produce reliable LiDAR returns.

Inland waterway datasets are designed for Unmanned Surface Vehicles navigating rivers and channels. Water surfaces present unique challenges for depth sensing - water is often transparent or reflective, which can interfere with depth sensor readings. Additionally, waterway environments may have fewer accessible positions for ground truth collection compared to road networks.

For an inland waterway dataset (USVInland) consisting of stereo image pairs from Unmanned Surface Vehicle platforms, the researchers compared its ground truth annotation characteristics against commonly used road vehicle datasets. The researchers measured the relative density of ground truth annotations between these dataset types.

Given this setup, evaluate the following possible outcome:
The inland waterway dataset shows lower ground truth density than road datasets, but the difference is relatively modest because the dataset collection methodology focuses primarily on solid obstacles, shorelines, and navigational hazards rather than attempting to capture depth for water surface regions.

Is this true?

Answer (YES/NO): NO